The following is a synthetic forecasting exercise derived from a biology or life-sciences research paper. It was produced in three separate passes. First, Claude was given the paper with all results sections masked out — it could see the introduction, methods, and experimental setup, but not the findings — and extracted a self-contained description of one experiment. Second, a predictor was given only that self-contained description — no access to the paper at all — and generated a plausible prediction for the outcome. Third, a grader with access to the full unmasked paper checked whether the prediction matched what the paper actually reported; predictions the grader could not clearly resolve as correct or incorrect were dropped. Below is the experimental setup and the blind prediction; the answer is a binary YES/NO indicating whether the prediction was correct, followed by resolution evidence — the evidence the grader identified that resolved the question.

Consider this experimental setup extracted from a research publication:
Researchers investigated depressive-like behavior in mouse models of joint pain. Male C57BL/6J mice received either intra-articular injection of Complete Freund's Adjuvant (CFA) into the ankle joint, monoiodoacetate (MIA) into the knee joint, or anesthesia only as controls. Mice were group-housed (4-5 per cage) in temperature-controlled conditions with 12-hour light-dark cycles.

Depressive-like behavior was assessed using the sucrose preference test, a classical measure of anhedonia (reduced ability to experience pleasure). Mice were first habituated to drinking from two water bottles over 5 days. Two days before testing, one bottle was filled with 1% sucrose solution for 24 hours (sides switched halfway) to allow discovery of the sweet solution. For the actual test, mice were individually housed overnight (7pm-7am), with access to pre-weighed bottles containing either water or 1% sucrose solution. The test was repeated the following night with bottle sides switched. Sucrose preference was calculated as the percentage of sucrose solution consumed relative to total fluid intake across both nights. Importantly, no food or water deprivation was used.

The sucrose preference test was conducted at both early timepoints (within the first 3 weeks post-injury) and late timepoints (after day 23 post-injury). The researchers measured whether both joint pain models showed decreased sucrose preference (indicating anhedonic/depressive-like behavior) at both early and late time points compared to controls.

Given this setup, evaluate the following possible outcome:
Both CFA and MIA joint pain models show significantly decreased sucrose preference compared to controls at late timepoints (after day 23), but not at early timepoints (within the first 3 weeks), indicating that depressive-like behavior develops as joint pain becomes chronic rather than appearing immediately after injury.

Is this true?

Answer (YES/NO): NO